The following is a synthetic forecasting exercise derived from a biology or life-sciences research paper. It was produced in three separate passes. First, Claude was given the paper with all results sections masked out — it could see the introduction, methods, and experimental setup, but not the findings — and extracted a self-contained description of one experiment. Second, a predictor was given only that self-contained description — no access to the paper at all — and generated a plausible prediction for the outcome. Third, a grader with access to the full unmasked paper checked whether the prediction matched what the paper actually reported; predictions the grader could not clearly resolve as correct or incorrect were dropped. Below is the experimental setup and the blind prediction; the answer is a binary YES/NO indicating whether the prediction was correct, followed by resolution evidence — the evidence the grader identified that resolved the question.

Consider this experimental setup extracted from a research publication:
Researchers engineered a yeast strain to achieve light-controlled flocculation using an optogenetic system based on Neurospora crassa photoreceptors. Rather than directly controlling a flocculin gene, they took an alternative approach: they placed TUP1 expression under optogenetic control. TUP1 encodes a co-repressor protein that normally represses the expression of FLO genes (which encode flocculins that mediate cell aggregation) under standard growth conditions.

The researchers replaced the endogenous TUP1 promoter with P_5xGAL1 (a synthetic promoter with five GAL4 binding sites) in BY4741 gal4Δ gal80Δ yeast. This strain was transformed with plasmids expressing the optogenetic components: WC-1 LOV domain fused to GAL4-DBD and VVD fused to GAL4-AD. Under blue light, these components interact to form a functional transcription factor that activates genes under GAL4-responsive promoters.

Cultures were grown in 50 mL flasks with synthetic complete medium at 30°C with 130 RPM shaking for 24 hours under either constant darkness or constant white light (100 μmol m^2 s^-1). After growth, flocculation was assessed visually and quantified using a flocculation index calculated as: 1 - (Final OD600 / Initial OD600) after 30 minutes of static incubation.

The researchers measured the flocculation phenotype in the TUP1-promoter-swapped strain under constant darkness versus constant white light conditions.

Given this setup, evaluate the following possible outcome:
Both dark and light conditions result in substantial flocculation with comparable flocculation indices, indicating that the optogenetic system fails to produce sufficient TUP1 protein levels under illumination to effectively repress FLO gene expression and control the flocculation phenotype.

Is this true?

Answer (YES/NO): NO